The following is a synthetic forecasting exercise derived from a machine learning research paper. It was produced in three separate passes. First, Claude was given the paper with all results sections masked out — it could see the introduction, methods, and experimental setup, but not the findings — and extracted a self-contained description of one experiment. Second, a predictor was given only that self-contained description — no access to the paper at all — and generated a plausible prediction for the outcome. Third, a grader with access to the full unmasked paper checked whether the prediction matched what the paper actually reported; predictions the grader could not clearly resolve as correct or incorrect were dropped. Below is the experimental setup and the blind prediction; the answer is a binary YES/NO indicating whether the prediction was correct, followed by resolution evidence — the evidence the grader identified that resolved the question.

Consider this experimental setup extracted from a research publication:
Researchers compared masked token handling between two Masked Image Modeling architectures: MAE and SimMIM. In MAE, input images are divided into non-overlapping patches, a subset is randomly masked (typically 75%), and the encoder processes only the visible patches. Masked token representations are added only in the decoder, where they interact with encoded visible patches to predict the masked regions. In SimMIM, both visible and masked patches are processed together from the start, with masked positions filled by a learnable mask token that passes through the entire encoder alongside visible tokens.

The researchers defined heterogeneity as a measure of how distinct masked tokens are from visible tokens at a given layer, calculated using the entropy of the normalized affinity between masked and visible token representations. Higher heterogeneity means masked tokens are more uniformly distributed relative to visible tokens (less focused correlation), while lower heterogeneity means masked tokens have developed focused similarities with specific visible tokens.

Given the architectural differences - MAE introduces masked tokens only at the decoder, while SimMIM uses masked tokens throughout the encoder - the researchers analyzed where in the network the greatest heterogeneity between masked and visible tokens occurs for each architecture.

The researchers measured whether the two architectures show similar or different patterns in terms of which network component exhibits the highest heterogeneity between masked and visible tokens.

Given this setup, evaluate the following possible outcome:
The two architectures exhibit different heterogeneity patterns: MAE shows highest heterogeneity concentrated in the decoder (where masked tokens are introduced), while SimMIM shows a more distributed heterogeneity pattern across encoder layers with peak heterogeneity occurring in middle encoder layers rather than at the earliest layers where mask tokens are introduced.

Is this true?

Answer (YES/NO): NO